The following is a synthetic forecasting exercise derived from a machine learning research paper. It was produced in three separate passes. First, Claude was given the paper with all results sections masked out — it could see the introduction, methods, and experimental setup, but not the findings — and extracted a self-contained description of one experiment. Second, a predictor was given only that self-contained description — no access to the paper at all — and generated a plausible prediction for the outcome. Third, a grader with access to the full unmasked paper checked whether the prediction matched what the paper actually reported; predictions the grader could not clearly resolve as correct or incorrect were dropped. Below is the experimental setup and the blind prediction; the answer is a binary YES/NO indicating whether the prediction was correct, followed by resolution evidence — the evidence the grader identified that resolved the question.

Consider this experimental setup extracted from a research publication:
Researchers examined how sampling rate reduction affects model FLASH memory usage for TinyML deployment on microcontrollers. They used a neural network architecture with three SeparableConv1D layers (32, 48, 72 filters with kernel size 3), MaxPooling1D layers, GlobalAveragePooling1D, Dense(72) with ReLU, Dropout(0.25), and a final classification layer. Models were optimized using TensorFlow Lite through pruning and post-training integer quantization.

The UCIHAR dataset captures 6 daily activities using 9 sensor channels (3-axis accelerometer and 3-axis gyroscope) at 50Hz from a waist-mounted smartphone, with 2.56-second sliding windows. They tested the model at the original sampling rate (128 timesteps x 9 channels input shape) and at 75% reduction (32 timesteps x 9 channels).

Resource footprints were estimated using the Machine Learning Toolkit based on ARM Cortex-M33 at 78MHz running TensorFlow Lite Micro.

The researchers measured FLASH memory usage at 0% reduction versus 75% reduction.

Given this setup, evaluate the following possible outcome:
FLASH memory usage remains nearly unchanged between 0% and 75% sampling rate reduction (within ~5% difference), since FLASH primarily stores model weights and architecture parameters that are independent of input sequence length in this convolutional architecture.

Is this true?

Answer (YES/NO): YES